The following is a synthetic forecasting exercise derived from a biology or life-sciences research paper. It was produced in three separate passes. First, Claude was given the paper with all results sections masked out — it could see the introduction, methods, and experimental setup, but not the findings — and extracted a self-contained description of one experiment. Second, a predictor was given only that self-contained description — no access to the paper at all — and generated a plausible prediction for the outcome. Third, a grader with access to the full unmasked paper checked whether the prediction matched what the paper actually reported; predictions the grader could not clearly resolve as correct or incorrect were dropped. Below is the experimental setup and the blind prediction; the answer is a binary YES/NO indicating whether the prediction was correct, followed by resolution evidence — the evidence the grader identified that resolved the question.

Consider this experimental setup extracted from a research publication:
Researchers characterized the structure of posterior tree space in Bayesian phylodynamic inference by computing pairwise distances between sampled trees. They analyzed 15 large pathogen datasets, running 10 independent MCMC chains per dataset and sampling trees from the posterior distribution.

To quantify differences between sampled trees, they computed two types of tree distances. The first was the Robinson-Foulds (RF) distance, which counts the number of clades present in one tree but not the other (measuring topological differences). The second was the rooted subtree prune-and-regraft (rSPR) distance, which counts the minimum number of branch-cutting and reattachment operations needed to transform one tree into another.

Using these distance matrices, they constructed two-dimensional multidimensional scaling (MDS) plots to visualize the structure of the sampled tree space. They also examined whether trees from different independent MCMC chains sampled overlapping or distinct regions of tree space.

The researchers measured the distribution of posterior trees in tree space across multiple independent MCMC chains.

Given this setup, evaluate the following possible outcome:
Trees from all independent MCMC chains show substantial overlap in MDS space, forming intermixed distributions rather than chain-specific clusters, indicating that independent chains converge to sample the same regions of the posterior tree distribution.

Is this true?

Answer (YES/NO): NO